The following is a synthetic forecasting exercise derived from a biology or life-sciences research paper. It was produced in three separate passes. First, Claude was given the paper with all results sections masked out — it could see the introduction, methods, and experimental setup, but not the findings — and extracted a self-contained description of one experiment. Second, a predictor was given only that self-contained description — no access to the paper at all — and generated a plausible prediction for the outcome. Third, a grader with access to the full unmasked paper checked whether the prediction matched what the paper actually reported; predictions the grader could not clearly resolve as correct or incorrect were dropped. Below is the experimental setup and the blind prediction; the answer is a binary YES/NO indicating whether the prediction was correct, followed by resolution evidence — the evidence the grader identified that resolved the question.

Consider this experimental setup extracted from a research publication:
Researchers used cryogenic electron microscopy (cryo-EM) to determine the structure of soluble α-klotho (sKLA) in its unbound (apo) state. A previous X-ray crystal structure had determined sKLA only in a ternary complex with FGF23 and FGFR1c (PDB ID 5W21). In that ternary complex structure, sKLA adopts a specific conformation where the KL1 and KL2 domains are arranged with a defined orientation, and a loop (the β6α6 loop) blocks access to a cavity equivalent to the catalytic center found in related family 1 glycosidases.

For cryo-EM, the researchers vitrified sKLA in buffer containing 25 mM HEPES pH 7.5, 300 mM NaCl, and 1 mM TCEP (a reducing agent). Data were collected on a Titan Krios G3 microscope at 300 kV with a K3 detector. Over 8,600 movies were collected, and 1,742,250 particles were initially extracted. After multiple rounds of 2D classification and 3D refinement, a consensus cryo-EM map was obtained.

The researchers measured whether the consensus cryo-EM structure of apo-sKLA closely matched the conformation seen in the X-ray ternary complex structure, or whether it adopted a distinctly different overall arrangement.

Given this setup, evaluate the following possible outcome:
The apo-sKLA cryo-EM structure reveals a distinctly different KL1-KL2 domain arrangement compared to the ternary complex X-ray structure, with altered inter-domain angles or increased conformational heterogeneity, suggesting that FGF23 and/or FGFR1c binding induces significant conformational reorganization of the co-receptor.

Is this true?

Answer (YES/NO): NO